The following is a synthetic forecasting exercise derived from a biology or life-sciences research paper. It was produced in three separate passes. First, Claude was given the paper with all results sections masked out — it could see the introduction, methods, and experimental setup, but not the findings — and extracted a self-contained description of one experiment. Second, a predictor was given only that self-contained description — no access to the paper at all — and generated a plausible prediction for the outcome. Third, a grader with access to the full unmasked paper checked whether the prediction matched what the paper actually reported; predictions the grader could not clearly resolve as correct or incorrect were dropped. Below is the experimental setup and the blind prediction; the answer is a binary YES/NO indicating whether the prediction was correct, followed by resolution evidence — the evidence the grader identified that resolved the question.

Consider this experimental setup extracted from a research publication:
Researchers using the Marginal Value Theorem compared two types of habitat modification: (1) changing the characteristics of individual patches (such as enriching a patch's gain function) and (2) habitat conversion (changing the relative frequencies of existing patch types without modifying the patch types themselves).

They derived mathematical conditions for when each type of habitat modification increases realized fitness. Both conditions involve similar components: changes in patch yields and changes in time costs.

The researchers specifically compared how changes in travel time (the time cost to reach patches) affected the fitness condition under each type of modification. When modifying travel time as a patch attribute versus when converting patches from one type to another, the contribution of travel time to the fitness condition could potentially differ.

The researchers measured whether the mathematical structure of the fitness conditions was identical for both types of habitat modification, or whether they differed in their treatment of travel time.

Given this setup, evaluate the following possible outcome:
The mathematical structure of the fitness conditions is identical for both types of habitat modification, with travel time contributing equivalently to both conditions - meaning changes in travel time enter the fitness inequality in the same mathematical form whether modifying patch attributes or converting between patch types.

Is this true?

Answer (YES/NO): NO